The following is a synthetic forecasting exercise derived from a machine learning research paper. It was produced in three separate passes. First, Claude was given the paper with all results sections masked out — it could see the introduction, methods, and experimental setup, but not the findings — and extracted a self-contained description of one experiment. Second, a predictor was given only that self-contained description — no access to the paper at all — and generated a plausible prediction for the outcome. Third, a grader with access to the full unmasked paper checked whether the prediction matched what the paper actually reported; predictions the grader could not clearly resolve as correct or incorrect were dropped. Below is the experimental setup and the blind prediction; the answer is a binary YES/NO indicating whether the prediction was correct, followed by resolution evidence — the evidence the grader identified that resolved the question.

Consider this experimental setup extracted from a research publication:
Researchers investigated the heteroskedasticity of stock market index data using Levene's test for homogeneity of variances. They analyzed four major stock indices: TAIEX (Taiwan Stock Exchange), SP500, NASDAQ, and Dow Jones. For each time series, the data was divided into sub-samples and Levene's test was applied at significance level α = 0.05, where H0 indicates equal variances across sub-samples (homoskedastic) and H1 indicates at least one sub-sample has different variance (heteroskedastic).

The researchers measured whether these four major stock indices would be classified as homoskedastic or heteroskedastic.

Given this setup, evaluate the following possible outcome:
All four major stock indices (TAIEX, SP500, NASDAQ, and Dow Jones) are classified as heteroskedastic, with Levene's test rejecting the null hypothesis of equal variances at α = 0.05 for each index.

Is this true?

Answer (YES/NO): YES